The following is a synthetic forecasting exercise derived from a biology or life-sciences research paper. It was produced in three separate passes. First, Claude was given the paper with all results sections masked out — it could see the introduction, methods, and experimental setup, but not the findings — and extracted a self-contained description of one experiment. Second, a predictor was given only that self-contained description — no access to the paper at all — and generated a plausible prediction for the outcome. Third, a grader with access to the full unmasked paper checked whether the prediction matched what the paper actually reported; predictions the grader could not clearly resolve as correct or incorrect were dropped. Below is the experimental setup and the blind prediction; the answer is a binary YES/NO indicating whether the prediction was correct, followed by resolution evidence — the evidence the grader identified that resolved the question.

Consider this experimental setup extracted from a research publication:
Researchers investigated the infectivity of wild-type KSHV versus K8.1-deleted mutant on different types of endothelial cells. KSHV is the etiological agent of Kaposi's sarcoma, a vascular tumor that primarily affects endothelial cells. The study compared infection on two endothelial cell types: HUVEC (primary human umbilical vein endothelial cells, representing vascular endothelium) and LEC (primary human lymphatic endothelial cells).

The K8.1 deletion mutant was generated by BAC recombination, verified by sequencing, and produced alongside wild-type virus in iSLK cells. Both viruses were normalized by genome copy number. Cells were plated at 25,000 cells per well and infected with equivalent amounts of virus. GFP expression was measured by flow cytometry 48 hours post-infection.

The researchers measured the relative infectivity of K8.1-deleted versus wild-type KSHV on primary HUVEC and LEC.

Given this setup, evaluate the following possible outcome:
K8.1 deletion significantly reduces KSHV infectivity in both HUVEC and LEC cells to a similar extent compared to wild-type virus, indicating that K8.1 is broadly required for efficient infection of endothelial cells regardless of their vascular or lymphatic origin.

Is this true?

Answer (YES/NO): NO